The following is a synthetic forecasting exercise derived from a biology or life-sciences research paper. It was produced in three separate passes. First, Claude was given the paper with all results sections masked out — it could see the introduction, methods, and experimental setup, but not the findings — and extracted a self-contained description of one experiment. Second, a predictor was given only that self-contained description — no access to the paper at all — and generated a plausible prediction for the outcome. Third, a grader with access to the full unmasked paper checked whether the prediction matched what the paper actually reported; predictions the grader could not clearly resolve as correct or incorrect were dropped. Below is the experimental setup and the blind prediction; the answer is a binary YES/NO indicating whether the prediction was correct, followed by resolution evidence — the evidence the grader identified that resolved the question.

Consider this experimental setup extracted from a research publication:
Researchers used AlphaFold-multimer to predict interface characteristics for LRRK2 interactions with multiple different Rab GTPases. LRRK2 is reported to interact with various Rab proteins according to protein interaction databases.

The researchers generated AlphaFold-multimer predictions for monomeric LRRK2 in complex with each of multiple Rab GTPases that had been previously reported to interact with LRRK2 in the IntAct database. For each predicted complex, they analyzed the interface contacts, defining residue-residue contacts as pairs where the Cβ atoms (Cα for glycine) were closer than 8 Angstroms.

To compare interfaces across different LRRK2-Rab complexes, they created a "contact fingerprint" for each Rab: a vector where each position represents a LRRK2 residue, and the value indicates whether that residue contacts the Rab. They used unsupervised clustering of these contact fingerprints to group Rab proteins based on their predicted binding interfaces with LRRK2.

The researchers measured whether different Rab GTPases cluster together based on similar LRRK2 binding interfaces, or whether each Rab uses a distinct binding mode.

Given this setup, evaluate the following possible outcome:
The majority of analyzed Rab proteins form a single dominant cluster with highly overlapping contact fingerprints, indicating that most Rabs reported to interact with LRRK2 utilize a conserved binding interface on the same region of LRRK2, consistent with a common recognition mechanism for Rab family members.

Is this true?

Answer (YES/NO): NO